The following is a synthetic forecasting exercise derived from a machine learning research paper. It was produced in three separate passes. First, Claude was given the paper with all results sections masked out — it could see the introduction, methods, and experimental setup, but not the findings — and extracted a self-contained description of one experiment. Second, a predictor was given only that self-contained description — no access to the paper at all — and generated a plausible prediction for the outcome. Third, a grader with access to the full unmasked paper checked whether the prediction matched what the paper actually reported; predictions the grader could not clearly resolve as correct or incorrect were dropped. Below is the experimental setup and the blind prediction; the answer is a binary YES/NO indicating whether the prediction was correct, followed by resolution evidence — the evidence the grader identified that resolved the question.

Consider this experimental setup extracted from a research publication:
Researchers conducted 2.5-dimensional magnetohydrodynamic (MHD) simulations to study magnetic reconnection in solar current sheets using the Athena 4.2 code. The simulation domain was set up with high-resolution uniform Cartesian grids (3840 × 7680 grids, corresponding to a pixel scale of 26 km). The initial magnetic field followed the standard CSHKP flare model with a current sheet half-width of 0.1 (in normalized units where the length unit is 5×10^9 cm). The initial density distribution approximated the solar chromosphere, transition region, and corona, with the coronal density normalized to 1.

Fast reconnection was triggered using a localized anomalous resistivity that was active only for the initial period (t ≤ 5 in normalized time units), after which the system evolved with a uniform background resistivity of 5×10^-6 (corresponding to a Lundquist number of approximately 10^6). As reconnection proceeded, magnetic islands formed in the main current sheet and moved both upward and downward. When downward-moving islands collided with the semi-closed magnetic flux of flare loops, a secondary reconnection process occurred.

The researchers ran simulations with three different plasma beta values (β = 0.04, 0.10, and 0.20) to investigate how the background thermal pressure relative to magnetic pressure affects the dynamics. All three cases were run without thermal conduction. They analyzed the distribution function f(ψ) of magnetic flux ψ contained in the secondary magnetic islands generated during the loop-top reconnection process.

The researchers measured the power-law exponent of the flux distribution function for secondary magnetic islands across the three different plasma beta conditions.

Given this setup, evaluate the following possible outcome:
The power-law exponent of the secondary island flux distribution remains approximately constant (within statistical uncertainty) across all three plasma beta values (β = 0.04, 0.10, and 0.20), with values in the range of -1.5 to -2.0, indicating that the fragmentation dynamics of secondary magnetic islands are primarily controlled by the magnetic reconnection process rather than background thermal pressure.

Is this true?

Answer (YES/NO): NO